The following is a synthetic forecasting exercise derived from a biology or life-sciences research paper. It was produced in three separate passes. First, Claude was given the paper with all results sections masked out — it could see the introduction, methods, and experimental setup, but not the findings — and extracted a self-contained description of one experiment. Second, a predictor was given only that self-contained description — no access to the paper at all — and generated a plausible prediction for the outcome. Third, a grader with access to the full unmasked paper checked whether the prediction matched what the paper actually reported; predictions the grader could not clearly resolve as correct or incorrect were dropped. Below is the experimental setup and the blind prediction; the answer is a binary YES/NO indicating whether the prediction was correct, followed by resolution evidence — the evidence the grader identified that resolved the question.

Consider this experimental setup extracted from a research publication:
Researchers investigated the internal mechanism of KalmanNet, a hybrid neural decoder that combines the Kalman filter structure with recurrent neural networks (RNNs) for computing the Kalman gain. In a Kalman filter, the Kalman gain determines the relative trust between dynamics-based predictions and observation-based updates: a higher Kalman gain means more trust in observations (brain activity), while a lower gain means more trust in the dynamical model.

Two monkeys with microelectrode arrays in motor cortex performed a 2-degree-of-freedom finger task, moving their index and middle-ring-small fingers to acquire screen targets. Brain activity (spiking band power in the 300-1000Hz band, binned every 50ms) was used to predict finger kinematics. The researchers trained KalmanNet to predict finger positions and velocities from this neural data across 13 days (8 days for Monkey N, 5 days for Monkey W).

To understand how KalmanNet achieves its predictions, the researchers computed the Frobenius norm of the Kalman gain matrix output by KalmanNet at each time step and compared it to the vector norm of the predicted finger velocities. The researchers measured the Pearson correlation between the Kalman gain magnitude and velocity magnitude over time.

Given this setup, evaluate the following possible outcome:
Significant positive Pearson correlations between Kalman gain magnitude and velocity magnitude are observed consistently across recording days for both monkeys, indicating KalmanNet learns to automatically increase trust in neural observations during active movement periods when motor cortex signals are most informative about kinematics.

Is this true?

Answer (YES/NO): YES